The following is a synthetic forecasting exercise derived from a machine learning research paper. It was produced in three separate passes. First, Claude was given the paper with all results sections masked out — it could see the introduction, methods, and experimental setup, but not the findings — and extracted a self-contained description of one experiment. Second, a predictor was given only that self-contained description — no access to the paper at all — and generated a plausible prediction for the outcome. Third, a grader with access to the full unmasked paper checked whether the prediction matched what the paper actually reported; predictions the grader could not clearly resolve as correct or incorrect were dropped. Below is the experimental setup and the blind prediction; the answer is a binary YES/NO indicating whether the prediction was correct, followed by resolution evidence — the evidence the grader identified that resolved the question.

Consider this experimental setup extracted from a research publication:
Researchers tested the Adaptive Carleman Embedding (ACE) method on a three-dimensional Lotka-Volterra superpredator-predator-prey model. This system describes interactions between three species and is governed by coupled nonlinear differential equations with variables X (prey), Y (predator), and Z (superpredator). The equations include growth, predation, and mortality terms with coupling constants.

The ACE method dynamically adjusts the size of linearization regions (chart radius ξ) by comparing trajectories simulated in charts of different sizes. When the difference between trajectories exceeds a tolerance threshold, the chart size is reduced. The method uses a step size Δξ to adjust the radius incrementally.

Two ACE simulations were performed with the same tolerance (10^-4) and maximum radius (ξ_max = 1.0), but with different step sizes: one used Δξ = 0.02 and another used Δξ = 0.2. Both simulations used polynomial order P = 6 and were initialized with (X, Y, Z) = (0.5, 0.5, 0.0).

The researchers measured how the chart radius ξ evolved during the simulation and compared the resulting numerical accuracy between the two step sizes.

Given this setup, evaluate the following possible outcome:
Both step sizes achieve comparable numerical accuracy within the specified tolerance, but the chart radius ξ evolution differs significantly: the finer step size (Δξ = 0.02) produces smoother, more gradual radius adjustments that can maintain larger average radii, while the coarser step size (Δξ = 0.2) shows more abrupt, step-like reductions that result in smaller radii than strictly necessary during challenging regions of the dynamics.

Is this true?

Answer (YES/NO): NO